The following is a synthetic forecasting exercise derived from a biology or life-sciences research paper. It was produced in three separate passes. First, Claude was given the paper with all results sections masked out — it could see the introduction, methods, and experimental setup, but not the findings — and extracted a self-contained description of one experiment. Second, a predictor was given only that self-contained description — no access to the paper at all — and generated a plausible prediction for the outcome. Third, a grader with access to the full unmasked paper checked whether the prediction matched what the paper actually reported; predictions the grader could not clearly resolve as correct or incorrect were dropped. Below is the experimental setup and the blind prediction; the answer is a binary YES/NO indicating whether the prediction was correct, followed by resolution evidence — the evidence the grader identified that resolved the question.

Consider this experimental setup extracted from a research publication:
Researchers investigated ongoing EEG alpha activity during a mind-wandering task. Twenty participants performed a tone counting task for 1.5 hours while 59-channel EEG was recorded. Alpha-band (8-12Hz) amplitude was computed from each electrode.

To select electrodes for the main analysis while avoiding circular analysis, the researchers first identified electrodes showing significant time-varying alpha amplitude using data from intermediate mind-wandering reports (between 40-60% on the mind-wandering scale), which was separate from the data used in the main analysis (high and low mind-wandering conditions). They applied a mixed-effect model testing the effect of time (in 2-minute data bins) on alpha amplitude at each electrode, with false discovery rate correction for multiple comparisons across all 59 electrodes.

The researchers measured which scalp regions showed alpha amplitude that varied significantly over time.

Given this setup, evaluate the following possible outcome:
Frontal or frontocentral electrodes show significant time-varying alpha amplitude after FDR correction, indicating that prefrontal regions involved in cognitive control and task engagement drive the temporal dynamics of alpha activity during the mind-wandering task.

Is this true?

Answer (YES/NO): NO